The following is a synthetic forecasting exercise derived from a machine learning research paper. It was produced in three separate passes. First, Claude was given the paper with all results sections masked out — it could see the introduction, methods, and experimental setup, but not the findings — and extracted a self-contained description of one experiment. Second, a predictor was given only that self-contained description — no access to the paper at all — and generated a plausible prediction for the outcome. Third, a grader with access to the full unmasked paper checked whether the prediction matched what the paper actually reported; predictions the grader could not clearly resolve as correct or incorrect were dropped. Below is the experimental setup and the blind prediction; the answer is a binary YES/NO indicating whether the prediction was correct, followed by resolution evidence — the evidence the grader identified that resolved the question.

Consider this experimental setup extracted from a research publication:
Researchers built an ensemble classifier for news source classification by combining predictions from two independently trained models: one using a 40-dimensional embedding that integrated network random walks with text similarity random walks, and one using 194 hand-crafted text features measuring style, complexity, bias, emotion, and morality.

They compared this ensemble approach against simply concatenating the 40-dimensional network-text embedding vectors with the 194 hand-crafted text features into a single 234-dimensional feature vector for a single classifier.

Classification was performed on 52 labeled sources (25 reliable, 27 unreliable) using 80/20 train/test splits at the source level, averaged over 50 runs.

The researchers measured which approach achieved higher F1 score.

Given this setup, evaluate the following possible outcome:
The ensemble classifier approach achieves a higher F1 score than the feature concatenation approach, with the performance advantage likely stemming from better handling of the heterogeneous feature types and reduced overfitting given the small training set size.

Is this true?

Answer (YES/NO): YES